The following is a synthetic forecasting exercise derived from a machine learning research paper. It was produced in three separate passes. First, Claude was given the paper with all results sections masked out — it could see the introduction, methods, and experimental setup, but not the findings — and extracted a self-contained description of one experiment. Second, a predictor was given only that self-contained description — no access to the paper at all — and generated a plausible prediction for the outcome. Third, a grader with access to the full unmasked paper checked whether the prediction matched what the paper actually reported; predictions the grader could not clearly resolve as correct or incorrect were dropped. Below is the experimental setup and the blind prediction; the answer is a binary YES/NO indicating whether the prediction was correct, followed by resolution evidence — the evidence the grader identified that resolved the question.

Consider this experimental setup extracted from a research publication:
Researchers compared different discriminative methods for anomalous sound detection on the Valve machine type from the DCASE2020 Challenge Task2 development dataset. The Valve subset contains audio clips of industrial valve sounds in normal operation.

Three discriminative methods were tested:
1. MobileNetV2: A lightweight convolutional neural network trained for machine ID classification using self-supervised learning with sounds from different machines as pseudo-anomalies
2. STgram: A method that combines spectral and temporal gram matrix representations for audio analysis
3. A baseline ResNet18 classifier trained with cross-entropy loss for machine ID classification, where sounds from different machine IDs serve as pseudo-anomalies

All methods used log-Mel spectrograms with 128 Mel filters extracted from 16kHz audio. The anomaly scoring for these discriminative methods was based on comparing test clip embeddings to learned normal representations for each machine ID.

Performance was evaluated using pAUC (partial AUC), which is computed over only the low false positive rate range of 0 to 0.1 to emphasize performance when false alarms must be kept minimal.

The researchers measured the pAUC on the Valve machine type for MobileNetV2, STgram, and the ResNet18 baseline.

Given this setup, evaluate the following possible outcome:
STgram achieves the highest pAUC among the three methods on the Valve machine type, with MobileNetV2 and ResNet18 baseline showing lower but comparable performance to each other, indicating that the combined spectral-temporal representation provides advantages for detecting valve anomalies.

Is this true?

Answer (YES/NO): NO